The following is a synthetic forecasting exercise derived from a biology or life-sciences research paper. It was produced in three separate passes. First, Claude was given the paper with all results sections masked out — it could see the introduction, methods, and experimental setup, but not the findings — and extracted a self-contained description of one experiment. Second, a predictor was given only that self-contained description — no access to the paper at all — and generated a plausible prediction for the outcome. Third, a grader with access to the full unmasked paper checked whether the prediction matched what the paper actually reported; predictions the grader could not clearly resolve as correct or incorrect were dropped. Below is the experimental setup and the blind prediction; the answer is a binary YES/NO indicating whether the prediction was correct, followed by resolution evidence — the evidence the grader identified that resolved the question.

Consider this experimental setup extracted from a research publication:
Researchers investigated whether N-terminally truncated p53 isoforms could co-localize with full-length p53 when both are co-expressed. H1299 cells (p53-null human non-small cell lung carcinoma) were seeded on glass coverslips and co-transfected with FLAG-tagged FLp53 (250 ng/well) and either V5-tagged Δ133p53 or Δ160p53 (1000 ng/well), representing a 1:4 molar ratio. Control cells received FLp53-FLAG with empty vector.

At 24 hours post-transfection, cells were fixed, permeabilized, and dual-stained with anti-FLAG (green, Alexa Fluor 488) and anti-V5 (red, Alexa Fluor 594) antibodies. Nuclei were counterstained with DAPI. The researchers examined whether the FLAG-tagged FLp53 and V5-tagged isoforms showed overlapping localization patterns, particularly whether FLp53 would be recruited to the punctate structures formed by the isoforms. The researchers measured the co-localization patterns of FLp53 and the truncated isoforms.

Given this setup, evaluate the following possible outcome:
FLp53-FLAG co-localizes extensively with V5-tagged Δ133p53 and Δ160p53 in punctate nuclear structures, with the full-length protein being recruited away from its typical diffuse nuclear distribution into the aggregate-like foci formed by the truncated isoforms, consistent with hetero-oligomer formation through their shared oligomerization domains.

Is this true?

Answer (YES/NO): NO